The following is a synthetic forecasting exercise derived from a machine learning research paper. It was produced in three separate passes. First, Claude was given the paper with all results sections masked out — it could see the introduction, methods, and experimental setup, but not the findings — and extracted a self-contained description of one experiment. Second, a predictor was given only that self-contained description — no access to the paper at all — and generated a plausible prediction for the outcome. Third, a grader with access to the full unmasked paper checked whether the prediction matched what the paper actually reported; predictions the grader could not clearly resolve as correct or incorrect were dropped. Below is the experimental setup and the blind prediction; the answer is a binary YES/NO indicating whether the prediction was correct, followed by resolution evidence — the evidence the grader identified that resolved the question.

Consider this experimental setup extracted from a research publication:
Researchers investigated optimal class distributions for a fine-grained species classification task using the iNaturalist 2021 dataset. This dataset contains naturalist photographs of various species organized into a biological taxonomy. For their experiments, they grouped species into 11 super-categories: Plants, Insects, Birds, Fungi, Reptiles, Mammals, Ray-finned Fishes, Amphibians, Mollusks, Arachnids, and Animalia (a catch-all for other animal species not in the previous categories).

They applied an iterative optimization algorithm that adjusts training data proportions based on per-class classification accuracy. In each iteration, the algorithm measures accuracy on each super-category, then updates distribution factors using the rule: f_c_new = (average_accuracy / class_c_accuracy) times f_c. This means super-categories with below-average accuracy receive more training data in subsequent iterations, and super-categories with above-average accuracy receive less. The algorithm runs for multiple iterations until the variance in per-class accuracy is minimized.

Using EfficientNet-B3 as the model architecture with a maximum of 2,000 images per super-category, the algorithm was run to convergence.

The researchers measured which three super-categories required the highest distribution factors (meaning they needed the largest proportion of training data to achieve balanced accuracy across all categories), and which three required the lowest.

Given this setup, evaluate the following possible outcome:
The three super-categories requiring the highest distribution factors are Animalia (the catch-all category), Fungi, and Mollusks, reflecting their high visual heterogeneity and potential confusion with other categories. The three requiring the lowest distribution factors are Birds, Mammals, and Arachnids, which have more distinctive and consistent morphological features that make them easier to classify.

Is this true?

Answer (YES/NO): NO